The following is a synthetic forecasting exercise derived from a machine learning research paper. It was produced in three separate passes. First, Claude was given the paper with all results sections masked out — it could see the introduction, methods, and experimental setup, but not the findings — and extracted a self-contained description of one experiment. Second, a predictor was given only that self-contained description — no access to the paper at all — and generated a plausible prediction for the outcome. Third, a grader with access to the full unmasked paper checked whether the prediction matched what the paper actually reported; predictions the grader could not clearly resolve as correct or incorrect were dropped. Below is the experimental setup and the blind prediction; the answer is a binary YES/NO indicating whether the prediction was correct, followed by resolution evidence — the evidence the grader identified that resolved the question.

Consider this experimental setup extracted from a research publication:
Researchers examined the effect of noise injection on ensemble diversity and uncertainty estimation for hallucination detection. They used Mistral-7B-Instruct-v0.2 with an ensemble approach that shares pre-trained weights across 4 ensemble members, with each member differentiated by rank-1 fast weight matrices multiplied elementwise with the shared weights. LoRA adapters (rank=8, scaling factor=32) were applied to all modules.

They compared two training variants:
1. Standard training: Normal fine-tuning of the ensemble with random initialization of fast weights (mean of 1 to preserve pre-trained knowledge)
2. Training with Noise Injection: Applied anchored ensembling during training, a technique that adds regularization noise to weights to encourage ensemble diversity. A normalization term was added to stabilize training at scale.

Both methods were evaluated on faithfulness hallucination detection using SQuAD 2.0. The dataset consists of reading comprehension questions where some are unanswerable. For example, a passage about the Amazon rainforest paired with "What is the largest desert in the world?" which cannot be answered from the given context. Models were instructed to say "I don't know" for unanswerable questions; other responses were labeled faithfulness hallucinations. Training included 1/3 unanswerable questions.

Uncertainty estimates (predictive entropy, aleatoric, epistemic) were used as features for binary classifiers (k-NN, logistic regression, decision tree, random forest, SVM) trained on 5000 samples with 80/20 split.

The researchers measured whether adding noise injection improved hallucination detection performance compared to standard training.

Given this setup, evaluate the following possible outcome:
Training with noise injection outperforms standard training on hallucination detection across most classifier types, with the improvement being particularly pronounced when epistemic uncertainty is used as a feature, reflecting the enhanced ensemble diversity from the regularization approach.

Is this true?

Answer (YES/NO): NO